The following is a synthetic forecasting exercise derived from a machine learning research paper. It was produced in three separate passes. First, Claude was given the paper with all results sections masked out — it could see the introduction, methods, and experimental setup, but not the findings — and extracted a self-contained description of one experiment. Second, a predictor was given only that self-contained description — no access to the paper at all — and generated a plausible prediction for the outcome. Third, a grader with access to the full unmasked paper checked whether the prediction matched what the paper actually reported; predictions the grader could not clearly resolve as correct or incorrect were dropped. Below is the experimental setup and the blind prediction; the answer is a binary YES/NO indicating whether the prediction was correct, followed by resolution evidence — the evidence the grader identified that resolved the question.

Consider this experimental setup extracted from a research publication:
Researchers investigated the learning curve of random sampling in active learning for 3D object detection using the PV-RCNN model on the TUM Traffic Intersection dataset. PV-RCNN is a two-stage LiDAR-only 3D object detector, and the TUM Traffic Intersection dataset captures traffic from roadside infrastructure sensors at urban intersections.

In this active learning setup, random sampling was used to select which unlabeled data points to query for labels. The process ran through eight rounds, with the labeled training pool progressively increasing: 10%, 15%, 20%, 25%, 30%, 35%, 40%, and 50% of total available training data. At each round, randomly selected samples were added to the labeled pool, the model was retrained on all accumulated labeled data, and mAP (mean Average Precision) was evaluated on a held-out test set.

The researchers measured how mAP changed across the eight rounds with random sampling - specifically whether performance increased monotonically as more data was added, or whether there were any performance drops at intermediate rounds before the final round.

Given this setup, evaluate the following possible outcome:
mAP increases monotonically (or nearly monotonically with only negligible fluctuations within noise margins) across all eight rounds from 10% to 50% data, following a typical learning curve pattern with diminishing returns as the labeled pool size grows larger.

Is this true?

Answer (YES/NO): NO